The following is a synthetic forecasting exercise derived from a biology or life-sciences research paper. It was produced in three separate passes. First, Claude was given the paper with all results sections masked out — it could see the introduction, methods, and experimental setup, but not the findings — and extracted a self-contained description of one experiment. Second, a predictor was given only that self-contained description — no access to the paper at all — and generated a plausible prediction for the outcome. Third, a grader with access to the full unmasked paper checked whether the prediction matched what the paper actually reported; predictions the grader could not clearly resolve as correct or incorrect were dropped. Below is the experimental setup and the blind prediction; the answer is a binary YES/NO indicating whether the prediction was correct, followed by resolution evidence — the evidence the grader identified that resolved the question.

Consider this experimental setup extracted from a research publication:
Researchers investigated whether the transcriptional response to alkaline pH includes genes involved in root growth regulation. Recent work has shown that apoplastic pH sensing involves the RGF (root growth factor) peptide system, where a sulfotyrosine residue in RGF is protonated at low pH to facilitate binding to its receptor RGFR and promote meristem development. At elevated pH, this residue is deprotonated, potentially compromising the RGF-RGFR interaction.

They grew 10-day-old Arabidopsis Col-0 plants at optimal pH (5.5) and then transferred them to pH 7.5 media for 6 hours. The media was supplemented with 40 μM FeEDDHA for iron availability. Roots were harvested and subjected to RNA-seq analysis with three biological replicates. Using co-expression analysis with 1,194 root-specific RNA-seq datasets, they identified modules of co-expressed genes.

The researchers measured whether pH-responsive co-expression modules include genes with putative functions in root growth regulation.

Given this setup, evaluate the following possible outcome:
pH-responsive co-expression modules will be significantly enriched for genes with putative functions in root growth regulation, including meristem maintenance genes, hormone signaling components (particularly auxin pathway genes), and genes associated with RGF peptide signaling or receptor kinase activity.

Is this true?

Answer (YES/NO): NO